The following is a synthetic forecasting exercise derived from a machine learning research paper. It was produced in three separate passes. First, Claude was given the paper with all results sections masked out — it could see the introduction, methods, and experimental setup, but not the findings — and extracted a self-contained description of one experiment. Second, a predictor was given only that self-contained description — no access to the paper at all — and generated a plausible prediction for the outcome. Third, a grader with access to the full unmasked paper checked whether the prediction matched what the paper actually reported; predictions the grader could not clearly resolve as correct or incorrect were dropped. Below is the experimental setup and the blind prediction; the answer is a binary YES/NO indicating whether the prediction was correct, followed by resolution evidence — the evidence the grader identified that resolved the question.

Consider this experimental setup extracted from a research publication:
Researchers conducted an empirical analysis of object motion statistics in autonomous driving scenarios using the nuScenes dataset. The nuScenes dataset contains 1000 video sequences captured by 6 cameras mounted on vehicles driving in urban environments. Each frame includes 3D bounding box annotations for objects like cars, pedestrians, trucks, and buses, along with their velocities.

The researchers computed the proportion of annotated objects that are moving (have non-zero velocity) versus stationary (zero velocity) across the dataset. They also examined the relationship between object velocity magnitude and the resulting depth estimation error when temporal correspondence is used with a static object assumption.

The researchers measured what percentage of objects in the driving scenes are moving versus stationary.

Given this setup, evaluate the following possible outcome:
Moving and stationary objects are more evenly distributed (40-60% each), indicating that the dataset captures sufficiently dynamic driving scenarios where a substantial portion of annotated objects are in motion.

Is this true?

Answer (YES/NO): YES